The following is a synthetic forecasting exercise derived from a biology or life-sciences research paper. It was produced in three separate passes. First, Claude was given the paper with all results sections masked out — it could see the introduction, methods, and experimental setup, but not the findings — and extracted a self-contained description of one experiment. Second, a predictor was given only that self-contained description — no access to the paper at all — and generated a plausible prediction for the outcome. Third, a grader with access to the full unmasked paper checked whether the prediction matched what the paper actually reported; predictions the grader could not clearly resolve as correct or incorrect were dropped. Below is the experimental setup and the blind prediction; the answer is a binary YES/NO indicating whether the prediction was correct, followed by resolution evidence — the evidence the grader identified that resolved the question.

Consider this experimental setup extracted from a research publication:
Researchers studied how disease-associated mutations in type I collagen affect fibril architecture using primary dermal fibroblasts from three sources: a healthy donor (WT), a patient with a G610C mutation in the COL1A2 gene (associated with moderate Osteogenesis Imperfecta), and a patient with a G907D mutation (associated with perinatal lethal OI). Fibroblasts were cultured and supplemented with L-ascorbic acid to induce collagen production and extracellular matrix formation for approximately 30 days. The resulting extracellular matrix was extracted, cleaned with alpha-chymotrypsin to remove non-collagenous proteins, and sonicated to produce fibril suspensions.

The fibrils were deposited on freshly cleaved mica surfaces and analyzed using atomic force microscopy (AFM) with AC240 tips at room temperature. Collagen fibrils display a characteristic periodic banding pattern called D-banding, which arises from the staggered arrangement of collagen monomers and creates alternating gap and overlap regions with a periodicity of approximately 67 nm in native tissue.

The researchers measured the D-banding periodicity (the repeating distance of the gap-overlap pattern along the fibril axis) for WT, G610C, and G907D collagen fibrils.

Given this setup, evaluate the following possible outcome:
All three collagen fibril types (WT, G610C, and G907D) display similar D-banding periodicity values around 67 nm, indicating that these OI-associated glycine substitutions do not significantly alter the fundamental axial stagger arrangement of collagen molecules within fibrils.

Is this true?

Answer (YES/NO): YES